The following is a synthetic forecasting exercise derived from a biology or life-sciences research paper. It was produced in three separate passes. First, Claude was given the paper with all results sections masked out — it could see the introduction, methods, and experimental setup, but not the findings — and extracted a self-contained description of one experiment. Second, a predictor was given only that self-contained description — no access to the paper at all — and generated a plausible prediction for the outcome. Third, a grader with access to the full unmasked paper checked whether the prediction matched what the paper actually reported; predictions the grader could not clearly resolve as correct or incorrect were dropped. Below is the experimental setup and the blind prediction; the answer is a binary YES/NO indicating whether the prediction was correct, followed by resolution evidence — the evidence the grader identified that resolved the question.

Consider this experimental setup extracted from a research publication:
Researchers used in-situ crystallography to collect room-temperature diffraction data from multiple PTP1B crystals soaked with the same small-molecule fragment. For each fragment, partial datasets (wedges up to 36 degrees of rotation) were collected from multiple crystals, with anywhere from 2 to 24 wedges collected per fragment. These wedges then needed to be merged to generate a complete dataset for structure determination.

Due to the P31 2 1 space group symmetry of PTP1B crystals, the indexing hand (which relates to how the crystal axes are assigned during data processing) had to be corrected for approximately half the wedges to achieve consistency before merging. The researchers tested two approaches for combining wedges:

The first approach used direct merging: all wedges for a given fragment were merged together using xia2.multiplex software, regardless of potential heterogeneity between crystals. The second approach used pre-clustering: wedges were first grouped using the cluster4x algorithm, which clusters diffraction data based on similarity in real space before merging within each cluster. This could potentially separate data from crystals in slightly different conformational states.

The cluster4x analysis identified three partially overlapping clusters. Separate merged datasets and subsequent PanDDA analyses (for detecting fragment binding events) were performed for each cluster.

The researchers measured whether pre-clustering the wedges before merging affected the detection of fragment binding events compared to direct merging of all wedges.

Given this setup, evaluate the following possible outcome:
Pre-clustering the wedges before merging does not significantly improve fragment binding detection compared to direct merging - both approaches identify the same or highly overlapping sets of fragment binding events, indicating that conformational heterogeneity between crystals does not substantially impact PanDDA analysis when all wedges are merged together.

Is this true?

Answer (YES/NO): NO